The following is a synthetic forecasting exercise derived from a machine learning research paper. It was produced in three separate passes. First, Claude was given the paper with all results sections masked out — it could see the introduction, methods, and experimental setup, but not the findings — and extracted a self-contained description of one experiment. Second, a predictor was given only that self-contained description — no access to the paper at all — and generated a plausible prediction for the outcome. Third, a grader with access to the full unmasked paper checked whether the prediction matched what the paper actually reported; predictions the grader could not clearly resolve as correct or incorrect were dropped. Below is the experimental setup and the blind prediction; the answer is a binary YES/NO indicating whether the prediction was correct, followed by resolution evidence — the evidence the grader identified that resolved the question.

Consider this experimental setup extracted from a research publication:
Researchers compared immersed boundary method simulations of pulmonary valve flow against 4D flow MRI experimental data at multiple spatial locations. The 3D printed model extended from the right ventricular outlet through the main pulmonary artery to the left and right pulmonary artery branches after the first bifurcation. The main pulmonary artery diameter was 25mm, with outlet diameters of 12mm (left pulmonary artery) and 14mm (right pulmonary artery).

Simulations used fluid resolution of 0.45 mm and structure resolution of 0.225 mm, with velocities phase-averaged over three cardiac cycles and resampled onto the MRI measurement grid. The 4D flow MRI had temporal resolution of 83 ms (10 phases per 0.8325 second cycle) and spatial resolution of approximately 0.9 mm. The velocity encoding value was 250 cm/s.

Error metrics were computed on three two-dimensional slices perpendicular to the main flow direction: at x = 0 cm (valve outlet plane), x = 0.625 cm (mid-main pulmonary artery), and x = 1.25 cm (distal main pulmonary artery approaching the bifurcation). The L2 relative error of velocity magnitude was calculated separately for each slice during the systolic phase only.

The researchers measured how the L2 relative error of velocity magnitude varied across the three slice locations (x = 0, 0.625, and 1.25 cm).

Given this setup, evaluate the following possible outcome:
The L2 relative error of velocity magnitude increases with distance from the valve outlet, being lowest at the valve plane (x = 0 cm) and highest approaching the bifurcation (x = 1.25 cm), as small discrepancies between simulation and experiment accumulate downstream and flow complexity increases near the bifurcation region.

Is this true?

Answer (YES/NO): NO